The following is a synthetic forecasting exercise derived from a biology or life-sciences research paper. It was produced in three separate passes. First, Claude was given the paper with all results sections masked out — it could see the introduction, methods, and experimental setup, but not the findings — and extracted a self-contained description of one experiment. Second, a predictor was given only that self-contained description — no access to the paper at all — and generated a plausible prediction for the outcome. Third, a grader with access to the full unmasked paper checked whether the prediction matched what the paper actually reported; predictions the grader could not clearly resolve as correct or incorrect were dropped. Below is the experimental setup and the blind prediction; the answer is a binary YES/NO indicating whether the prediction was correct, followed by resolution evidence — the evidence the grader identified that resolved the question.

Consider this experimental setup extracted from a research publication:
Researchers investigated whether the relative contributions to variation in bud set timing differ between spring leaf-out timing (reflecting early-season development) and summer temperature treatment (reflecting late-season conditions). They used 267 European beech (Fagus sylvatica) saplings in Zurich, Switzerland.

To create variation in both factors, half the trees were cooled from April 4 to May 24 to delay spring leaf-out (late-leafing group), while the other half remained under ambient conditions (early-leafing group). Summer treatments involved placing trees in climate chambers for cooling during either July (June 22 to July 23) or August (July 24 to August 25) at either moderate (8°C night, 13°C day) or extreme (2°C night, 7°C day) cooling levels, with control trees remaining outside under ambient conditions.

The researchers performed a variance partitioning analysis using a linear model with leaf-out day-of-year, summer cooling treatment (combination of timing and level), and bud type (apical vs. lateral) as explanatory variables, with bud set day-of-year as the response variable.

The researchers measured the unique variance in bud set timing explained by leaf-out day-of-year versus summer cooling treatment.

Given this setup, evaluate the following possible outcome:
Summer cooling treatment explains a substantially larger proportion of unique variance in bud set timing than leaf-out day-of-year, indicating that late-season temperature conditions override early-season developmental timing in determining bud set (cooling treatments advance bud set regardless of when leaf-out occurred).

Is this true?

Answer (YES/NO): NO